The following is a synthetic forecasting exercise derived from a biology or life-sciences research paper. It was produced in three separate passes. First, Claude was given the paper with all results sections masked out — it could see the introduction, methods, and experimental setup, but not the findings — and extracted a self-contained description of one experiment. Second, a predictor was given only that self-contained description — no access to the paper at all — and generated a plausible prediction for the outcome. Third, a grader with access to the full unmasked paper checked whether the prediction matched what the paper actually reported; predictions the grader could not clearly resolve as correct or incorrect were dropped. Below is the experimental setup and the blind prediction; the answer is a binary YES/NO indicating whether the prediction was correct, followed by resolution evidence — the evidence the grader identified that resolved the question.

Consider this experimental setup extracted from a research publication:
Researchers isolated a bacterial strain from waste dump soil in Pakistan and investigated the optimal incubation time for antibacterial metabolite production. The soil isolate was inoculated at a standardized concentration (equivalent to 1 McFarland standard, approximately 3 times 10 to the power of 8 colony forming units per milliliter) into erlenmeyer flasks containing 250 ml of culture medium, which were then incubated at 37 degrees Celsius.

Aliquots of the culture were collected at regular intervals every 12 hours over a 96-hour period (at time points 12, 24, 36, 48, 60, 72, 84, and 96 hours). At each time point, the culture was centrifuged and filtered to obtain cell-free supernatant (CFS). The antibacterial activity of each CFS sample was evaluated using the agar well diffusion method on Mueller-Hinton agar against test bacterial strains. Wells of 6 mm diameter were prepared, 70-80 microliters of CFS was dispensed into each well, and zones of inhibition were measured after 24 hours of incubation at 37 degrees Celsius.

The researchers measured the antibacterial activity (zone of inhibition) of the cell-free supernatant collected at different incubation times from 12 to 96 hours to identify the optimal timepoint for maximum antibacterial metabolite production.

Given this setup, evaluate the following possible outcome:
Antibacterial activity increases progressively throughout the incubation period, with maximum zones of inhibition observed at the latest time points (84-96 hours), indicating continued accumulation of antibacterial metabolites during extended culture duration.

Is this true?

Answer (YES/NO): NO